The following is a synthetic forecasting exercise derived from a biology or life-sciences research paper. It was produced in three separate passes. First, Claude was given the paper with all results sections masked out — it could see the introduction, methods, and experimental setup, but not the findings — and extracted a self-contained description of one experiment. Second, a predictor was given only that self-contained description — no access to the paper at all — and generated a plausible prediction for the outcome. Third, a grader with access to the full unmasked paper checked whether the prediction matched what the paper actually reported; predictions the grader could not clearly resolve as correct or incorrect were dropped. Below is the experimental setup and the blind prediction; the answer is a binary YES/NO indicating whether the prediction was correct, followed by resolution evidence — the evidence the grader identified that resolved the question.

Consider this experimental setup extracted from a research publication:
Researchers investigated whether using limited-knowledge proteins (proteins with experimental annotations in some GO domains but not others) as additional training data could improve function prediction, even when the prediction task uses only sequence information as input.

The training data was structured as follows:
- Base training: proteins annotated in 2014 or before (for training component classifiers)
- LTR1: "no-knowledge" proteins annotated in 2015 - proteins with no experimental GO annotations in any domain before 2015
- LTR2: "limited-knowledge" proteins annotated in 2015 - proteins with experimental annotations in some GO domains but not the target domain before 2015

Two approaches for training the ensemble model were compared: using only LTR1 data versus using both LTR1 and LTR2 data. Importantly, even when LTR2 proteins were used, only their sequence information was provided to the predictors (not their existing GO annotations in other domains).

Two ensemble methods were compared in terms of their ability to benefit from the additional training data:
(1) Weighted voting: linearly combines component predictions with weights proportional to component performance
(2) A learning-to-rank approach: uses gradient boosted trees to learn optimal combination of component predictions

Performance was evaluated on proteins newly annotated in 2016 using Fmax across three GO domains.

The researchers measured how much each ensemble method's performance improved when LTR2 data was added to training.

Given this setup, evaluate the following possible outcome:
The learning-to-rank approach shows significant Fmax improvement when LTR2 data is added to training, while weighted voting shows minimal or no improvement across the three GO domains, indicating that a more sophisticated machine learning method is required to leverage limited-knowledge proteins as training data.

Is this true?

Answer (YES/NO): NO